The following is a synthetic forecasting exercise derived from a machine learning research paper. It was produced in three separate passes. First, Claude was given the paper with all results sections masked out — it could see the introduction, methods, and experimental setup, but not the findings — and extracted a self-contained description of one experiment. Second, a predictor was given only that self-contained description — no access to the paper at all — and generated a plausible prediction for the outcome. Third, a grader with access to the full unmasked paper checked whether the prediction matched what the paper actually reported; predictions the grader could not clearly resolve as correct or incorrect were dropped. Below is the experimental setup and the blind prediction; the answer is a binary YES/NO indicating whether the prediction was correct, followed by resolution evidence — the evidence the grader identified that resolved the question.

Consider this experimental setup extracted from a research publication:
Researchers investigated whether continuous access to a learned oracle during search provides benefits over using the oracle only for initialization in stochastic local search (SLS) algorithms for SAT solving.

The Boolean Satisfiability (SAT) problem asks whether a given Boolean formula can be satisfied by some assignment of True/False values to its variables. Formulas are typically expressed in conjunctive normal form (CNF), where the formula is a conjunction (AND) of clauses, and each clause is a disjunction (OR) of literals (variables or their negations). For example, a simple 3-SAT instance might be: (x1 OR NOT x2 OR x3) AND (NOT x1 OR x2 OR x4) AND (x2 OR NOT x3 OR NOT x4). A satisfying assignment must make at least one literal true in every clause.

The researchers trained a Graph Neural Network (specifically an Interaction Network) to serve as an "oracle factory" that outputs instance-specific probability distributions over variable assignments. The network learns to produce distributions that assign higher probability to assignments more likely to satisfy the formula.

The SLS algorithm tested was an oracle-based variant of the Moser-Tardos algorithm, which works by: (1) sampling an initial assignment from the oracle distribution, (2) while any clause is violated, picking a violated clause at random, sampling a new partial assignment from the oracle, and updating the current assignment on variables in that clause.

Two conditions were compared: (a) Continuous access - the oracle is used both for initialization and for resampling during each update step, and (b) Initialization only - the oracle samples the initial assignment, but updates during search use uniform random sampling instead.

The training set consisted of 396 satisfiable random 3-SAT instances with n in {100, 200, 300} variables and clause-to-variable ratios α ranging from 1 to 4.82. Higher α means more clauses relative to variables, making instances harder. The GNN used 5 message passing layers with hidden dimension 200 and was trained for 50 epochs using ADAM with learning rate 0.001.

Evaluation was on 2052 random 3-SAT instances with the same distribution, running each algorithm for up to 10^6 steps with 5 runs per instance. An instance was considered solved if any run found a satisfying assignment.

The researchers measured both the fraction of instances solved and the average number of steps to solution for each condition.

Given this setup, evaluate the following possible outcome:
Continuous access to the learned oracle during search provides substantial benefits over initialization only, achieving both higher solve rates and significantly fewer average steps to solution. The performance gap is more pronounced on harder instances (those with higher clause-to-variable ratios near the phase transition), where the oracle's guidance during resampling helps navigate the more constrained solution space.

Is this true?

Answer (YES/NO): YES